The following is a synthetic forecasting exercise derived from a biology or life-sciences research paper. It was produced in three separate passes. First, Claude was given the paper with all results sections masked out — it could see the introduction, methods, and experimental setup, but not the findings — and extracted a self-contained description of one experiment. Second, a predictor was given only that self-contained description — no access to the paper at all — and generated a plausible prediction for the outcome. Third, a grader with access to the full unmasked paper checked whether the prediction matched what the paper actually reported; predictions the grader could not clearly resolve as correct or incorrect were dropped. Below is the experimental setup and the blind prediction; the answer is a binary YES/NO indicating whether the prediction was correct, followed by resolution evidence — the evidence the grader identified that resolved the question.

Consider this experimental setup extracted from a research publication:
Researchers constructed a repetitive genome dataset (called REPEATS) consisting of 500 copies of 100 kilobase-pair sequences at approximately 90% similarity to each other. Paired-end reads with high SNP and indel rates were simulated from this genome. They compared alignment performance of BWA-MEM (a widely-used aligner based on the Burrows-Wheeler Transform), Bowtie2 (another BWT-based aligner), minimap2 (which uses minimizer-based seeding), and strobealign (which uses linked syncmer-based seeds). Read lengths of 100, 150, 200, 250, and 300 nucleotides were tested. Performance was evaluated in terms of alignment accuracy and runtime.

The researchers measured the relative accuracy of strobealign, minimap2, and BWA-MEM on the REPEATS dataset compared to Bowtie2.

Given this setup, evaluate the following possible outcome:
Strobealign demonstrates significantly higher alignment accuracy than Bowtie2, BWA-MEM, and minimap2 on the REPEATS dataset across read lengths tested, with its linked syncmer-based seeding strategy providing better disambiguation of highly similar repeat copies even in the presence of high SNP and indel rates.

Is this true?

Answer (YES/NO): NO